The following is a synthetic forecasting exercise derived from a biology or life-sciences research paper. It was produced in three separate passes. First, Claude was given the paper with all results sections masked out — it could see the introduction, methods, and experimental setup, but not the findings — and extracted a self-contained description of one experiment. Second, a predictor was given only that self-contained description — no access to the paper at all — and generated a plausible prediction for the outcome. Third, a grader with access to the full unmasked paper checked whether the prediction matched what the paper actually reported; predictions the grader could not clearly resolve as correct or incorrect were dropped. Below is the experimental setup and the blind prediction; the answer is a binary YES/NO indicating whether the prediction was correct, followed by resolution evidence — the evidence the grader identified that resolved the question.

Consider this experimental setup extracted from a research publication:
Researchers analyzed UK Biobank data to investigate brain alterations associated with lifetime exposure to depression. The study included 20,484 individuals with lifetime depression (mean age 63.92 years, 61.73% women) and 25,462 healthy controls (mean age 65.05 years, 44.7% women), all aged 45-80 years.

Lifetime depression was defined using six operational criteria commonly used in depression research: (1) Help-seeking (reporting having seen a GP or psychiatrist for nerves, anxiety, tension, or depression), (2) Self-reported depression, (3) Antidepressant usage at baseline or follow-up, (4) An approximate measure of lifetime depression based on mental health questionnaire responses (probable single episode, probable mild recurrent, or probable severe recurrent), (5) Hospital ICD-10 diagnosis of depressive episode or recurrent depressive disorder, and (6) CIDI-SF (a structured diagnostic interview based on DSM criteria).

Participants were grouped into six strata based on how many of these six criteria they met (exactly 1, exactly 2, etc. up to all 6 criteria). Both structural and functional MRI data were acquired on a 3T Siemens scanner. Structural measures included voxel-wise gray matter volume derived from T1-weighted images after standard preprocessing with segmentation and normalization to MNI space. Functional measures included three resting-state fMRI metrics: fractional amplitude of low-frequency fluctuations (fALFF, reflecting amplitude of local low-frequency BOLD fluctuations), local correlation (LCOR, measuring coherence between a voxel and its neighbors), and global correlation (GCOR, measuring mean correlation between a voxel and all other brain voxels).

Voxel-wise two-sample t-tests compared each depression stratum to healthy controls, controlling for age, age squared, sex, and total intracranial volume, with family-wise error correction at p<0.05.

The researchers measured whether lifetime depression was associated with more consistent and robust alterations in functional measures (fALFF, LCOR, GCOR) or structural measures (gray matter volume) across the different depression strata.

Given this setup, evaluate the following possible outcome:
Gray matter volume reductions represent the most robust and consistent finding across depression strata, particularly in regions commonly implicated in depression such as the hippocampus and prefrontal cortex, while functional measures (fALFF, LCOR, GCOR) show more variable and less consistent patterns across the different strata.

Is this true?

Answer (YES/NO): NO